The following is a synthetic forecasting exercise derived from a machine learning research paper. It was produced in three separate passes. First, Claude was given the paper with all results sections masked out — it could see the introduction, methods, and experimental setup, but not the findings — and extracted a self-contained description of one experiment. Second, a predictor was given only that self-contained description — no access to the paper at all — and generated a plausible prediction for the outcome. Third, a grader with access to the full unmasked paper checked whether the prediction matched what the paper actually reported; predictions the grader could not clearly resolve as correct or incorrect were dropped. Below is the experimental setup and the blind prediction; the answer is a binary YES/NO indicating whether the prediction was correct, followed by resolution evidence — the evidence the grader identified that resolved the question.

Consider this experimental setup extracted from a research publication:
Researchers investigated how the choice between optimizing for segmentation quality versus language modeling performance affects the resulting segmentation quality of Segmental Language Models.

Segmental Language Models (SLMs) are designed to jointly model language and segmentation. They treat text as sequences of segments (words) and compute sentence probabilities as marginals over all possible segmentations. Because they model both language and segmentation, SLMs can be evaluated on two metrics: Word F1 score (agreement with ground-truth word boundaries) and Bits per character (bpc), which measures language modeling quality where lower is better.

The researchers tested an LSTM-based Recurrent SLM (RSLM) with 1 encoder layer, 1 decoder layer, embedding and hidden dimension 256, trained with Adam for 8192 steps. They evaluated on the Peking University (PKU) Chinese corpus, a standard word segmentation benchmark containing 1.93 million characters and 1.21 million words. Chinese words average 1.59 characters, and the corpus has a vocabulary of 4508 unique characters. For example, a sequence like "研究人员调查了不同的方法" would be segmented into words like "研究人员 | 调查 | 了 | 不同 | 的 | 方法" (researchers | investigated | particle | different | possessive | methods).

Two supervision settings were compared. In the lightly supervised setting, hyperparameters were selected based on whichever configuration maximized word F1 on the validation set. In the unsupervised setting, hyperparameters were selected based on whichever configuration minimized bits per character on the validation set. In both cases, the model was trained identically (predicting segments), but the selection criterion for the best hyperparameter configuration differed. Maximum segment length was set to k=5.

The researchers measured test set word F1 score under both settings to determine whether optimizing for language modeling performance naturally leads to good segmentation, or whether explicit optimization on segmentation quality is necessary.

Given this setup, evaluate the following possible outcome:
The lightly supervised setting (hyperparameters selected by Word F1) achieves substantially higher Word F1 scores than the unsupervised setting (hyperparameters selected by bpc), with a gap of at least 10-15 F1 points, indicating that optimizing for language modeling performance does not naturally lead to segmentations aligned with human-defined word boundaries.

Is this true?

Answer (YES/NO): NO